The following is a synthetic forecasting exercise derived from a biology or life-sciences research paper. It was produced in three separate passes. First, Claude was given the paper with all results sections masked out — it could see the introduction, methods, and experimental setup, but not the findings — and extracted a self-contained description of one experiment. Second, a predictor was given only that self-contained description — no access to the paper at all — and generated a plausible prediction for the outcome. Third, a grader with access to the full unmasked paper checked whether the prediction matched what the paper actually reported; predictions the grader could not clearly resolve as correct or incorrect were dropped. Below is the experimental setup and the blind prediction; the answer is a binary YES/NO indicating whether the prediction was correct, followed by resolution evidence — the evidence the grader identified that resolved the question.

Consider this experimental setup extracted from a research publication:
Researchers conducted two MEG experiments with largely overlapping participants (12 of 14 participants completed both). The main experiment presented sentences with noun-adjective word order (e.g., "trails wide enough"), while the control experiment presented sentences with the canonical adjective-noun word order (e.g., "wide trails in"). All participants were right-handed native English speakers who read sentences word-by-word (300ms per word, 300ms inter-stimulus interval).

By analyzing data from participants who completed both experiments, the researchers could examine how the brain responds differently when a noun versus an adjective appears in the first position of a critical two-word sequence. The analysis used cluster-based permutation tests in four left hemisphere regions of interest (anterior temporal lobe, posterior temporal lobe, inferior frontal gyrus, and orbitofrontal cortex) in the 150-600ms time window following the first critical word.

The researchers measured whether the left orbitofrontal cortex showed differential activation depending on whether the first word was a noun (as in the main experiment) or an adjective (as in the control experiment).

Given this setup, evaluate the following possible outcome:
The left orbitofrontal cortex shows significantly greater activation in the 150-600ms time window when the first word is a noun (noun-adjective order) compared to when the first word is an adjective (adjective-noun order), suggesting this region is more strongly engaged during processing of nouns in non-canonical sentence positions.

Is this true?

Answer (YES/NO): YES